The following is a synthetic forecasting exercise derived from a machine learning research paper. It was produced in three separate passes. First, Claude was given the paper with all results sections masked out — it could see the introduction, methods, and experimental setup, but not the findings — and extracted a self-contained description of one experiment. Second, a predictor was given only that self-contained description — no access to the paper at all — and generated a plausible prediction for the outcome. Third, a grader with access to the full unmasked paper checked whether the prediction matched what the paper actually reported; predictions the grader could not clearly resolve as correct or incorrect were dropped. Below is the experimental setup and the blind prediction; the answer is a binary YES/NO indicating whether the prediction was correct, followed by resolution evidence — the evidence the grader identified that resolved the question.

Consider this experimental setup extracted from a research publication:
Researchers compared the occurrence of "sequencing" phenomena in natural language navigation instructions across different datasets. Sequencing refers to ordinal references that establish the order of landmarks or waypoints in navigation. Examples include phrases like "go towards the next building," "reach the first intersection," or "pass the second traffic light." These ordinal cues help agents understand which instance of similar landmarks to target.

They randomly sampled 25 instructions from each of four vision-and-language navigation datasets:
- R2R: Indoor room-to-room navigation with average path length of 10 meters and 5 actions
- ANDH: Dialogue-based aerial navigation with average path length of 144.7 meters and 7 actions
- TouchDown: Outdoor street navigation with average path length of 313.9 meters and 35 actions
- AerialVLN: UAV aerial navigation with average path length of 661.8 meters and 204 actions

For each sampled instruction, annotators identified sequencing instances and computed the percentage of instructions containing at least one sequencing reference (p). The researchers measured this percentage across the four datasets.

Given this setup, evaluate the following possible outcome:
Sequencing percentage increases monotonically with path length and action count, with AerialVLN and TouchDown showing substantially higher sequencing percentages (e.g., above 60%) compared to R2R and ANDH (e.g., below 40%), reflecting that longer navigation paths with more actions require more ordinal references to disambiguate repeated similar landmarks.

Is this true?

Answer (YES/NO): NO